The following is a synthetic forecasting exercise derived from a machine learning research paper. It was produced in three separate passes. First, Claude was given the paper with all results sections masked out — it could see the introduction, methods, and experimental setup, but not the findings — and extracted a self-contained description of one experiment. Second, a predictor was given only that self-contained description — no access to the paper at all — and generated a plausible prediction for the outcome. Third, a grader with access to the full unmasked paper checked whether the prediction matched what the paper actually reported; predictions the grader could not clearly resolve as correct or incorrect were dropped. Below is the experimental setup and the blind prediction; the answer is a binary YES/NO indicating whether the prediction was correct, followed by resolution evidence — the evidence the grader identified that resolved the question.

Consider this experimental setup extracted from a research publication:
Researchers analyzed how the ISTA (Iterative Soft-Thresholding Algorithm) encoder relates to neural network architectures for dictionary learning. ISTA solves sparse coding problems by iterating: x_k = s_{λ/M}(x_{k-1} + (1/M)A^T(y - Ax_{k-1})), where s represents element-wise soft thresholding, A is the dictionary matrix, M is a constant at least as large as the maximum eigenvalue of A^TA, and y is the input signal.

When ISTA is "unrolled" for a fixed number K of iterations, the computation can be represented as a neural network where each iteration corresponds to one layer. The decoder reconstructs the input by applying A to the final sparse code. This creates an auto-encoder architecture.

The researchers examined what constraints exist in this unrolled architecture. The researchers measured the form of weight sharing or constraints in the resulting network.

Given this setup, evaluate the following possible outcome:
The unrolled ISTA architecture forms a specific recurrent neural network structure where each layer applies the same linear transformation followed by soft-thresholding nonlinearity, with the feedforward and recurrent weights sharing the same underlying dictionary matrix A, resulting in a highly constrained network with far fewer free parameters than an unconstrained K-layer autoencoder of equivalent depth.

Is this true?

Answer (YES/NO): YES